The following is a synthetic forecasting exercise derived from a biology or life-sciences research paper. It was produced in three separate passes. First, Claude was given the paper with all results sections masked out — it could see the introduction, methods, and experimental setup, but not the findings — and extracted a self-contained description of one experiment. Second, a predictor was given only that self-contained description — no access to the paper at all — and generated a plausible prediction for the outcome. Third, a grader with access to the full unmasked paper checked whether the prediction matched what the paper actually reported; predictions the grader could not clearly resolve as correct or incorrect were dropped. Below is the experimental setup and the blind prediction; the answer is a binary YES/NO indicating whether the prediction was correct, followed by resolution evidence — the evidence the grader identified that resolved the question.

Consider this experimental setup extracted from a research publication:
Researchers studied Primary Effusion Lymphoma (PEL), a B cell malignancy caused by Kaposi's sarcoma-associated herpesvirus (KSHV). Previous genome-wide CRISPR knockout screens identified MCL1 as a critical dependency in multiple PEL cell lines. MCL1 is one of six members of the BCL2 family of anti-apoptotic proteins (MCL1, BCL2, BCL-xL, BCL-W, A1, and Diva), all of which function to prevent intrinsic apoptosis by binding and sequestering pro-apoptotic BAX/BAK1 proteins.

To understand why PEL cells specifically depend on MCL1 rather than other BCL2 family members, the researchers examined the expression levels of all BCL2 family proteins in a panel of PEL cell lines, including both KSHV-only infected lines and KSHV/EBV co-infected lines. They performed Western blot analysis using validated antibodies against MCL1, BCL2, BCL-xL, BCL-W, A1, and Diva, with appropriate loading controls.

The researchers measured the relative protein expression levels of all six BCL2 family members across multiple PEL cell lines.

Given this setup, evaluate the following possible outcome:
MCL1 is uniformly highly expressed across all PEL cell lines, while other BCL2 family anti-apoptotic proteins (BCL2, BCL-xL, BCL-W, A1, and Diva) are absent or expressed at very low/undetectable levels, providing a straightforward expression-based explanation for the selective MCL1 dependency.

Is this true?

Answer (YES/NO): NO